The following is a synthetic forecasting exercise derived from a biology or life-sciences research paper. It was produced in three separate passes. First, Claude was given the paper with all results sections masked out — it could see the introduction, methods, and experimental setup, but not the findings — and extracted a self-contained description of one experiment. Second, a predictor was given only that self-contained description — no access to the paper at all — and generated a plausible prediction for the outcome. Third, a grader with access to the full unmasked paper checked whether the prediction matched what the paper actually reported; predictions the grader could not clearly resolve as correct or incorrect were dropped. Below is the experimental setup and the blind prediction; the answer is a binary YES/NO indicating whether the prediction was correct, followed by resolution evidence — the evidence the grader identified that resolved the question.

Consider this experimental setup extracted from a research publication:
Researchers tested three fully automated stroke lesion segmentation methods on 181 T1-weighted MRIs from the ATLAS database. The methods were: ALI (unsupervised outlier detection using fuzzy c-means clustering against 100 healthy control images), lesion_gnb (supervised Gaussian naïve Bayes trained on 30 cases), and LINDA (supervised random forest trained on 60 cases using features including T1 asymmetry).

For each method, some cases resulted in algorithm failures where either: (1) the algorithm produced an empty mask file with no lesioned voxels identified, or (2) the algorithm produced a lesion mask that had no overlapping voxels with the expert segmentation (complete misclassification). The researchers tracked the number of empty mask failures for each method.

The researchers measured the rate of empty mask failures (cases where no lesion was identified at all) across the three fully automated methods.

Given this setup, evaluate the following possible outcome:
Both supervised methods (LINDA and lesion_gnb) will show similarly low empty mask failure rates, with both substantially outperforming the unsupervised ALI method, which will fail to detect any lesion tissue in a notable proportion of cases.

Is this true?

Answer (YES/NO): NO